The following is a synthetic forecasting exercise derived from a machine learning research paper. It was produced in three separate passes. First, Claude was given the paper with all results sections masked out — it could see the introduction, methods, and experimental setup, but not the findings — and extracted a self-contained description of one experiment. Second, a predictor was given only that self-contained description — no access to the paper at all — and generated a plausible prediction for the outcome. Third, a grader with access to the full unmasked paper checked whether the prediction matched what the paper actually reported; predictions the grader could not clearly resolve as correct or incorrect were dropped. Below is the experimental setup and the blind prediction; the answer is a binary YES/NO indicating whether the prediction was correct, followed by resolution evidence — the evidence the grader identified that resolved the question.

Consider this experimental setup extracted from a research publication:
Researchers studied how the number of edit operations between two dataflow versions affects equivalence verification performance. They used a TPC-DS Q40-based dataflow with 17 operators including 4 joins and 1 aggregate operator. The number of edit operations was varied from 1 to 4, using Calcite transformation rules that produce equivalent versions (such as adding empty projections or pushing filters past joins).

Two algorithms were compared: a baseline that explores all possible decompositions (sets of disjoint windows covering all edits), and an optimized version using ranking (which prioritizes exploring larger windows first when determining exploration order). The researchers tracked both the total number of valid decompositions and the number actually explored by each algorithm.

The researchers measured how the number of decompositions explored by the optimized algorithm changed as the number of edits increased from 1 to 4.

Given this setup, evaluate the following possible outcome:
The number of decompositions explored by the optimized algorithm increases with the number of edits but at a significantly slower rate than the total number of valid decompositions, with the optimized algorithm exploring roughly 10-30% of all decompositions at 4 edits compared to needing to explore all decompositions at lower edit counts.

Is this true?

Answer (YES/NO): NO